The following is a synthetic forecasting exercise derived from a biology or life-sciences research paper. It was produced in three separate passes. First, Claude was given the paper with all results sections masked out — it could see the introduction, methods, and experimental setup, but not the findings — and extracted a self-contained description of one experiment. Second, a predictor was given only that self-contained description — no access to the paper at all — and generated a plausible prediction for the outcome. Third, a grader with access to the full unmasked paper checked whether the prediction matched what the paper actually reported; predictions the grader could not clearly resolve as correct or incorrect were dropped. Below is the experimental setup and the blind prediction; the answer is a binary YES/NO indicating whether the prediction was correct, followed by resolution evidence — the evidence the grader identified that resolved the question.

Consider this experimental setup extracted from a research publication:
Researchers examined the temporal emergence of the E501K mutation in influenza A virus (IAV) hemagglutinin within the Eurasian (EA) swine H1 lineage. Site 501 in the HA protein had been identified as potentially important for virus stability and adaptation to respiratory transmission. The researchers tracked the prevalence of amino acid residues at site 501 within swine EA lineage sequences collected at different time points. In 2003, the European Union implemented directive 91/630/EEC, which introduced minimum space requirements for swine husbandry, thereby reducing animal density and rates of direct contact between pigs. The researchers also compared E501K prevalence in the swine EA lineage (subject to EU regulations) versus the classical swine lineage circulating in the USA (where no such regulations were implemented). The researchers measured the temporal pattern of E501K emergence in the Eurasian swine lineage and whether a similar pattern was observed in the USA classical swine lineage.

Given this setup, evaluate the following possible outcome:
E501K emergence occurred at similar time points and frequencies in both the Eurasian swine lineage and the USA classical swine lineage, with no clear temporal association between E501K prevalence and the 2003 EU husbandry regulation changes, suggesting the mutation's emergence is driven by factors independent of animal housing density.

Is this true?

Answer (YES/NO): NO